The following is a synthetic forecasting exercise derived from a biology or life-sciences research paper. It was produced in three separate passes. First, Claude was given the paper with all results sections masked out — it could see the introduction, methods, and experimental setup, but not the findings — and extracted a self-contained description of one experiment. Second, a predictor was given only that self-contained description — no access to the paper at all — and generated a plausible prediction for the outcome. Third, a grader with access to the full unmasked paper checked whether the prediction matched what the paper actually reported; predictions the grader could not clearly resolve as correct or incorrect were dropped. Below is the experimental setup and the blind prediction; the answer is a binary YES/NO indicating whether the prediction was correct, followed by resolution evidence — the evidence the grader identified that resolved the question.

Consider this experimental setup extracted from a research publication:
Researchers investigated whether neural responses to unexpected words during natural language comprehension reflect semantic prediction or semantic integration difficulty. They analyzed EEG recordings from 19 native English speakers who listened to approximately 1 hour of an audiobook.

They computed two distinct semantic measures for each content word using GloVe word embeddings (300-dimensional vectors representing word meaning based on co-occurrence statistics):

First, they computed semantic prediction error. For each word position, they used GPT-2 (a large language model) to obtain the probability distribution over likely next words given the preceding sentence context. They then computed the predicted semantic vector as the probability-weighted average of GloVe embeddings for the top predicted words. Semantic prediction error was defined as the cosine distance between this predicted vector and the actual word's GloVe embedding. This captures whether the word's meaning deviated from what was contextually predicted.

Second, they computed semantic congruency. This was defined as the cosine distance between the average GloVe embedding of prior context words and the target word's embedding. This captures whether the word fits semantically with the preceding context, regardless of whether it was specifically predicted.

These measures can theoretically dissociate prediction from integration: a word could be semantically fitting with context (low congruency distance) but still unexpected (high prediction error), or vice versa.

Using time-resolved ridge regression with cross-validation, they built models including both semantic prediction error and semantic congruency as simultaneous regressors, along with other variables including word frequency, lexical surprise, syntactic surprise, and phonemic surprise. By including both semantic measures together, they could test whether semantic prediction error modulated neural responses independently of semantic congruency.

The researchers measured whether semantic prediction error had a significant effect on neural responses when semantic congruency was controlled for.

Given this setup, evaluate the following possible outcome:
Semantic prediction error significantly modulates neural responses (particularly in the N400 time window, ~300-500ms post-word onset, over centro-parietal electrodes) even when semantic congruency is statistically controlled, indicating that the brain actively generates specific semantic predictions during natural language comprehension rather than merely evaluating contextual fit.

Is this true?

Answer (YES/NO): NO